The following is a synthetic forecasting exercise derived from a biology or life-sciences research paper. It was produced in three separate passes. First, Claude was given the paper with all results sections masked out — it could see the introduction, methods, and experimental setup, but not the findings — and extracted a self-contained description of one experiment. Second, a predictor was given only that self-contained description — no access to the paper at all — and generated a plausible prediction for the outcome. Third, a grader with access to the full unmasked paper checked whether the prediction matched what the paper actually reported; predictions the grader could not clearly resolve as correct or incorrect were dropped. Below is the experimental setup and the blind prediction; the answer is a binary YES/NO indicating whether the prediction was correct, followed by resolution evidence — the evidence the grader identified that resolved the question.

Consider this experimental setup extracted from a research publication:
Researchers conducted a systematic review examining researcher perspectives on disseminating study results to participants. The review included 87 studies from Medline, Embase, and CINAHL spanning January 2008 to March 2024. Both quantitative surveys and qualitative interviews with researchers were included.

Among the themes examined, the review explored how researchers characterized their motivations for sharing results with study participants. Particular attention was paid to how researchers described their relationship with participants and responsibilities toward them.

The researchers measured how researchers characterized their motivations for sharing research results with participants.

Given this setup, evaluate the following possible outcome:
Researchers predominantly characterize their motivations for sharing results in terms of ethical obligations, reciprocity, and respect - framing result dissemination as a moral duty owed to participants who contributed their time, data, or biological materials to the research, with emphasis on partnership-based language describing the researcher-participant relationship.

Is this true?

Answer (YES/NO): YES